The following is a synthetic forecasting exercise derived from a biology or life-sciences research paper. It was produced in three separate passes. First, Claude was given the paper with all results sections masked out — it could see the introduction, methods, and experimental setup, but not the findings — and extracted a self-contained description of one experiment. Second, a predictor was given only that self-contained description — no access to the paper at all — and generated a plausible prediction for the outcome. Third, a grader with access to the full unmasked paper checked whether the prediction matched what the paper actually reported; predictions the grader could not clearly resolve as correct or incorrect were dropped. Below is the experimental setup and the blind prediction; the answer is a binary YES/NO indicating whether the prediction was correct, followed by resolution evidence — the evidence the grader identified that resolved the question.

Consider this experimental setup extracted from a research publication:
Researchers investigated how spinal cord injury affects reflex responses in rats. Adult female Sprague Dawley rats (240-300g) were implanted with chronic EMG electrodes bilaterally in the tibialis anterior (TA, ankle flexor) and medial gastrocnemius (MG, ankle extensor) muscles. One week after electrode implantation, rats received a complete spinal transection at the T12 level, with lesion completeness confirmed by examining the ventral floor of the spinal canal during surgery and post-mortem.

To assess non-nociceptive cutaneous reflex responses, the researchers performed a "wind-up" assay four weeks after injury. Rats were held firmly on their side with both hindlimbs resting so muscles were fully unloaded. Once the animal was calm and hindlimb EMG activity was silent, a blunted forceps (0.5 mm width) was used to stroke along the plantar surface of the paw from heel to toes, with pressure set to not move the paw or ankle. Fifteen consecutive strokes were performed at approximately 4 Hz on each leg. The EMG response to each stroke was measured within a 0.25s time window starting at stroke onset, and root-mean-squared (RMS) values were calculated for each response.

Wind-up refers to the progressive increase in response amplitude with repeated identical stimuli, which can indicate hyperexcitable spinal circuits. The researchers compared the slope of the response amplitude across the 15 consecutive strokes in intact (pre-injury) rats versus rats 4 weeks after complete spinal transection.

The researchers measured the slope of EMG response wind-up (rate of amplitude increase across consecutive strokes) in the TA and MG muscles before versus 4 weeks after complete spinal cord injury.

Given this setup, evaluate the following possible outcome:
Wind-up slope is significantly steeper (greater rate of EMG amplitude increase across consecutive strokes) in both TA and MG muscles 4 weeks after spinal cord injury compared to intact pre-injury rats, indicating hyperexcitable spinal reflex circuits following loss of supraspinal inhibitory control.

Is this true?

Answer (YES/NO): YES